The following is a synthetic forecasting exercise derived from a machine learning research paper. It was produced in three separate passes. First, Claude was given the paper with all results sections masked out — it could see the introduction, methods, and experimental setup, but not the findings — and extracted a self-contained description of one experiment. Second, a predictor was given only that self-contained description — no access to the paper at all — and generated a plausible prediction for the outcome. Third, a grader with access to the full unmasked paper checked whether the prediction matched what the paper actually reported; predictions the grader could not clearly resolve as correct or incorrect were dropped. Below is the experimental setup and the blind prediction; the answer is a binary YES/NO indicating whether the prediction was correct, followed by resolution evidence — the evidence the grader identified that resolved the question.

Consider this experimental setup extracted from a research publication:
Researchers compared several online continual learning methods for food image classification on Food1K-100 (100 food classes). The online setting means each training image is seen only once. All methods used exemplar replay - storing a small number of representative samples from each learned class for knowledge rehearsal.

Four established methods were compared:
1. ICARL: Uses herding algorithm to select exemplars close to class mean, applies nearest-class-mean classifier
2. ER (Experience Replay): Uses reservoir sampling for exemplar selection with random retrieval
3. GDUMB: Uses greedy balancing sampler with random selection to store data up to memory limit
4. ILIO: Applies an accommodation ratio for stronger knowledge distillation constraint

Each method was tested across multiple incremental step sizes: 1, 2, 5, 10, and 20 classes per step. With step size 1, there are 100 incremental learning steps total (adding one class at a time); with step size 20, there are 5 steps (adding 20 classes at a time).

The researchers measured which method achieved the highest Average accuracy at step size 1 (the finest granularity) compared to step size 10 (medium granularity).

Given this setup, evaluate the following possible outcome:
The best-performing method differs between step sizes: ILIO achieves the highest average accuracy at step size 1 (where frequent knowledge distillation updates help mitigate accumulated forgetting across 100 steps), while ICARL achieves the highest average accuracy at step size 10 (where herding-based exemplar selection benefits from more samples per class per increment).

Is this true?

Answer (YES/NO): YES